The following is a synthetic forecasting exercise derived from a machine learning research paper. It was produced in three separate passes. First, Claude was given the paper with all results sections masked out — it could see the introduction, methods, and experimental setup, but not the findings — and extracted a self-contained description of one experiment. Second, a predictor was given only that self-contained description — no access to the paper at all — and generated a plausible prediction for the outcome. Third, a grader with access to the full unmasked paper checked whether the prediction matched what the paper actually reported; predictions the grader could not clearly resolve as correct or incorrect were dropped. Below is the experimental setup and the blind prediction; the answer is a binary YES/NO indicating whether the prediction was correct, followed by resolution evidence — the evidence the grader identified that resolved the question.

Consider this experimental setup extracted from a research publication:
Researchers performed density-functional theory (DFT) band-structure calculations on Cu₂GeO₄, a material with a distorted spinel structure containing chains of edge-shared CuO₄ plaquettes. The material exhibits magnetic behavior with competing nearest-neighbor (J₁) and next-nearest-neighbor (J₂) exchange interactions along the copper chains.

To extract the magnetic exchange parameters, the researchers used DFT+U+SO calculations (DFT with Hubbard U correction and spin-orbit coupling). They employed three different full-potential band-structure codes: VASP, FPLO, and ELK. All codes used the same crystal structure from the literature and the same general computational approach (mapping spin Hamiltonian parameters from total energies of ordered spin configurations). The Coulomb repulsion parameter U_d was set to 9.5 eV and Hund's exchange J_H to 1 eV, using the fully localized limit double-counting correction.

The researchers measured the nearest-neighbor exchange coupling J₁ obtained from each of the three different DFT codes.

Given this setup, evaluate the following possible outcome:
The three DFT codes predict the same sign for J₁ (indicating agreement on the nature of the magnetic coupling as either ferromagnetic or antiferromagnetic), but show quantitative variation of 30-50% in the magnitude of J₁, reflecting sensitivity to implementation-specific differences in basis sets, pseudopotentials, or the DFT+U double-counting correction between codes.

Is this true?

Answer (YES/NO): NO